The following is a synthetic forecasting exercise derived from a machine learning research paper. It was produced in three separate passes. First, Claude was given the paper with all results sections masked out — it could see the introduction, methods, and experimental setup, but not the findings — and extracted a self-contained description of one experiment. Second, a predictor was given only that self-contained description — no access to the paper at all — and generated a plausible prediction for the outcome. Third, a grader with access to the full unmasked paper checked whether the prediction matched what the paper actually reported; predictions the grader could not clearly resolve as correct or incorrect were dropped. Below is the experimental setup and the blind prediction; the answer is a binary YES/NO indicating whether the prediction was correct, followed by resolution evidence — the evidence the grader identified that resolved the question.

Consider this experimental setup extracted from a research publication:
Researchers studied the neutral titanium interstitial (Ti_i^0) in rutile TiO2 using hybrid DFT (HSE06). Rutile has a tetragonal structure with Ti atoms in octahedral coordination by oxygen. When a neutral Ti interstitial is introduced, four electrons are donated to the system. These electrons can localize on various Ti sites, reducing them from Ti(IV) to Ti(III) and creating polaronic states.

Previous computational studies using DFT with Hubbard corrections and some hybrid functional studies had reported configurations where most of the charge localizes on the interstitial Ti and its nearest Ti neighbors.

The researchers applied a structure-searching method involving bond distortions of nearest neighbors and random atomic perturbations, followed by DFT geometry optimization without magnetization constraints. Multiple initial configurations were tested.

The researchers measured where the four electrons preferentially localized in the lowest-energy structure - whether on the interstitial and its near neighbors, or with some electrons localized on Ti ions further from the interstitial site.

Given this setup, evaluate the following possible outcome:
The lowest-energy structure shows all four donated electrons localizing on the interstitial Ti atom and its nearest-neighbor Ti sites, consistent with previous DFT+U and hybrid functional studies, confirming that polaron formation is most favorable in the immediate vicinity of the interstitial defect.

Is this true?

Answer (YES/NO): NO